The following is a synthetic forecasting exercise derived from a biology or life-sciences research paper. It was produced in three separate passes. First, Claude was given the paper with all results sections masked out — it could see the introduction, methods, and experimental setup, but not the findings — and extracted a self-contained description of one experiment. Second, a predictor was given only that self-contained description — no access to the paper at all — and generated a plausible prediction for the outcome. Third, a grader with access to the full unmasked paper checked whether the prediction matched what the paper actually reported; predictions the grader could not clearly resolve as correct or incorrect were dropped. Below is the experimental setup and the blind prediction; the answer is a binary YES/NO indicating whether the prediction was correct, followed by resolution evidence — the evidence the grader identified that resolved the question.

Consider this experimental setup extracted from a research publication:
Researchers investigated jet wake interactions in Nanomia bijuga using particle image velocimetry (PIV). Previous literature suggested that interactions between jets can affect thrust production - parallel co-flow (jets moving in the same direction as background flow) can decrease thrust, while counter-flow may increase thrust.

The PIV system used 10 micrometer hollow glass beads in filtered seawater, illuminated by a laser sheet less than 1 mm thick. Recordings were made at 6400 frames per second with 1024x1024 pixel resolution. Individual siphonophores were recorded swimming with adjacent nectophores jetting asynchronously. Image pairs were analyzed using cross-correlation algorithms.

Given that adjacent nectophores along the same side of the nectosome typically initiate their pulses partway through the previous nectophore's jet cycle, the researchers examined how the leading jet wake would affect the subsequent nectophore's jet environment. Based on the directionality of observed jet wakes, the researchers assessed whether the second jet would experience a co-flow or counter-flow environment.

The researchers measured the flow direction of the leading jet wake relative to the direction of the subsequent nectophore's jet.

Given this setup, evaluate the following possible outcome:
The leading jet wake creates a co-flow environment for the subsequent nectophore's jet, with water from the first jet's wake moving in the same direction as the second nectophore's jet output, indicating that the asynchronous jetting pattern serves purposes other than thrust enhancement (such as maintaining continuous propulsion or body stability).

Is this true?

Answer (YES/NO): YES